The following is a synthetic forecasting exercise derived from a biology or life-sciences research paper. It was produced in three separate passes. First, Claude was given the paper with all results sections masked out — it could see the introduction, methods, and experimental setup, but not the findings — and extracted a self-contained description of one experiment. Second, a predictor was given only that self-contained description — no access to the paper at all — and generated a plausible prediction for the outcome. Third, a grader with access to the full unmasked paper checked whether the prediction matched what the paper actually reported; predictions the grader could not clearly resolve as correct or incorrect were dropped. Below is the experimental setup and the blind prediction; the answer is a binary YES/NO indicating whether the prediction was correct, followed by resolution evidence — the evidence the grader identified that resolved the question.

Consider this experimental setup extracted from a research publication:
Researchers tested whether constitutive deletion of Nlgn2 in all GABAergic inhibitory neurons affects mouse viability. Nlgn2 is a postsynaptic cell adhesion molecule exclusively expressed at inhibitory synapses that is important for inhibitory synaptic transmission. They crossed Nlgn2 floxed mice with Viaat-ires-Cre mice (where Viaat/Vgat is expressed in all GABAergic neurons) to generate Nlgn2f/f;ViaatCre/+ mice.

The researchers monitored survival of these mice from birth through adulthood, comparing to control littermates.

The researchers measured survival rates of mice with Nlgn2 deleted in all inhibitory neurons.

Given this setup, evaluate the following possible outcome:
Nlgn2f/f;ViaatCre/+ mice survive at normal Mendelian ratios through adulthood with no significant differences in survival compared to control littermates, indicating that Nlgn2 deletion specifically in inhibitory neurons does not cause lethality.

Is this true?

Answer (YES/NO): NO